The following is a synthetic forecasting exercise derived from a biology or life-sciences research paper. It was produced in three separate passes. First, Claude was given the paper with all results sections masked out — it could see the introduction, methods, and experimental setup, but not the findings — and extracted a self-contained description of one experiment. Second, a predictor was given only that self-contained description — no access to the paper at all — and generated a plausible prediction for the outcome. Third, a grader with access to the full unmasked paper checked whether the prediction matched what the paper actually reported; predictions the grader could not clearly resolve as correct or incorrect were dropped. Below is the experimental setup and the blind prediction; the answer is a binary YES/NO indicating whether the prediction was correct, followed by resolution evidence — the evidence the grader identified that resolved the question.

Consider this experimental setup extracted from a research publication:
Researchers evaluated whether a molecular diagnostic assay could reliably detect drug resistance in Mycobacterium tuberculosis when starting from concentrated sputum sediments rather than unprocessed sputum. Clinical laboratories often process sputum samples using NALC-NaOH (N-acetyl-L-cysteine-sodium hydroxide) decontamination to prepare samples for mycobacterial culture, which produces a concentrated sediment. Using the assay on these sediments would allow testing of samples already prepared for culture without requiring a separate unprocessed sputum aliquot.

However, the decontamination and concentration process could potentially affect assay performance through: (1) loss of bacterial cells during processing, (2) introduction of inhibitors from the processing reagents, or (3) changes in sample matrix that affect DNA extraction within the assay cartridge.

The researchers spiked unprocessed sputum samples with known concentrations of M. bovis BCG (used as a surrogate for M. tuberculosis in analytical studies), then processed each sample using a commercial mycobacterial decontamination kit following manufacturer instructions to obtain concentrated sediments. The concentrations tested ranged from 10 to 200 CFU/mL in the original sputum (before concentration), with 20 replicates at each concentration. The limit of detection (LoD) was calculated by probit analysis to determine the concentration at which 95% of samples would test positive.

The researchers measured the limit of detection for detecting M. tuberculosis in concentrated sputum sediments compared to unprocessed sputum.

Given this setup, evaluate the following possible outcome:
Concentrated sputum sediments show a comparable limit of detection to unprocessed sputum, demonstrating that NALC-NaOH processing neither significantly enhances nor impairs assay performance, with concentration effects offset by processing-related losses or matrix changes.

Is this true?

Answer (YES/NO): YES